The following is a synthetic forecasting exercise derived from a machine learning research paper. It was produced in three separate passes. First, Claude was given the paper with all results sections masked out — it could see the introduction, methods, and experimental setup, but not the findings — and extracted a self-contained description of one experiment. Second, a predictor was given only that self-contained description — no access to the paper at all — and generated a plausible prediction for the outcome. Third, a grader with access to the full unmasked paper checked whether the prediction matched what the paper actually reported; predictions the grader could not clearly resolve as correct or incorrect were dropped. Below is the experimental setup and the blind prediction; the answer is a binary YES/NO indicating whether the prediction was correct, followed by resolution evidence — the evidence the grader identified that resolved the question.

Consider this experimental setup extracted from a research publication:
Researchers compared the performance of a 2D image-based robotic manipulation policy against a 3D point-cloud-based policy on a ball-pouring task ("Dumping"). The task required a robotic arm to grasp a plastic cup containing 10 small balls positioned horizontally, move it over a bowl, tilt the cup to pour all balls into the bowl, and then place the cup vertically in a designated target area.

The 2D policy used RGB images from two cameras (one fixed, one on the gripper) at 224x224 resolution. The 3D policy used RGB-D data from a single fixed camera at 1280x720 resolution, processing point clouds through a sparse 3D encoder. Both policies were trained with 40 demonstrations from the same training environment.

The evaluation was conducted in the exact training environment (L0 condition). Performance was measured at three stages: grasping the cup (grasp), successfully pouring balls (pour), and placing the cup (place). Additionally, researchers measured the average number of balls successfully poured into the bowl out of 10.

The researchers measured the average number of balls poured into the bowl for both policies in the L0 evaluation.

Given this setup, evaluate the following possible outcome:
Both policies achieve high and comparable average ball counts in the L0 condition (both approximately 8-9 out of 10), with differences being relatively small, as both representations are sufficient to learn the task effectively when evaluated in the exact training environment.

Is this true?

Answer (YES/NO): NO